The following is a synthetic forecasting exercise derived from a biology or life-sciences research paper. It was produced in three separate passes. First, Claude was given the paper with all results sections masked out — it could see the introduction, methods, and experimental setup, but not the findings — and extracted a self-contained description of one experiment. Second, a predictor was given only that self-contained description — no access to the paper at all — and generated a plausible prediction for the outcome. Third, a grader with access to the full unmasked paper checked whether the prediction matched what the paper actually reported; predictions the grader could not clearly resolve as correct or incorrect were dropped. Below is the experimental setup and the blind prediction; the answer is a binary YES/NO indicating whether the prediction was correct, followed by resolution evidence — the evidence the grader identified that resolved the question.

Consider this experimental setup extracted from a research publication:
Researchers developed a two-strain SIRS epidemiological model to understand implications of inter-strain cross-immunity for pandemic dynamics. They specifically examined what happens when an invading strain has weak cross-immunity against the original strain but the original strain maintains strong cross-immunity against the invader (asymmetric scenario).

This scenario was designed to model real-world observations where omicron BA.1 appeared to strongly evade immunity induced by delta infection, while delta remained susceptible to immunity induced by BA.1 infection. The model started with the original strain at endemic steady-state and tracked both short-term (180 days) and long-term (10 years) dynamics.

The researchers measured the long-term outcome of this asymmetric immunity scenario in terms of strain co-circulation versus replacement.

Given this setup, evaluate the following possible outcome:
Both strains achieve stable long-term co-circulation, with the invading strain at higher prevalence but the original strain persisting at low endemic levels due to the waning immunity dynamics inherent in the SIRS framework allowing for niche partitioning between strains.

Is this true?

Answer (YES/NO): NO